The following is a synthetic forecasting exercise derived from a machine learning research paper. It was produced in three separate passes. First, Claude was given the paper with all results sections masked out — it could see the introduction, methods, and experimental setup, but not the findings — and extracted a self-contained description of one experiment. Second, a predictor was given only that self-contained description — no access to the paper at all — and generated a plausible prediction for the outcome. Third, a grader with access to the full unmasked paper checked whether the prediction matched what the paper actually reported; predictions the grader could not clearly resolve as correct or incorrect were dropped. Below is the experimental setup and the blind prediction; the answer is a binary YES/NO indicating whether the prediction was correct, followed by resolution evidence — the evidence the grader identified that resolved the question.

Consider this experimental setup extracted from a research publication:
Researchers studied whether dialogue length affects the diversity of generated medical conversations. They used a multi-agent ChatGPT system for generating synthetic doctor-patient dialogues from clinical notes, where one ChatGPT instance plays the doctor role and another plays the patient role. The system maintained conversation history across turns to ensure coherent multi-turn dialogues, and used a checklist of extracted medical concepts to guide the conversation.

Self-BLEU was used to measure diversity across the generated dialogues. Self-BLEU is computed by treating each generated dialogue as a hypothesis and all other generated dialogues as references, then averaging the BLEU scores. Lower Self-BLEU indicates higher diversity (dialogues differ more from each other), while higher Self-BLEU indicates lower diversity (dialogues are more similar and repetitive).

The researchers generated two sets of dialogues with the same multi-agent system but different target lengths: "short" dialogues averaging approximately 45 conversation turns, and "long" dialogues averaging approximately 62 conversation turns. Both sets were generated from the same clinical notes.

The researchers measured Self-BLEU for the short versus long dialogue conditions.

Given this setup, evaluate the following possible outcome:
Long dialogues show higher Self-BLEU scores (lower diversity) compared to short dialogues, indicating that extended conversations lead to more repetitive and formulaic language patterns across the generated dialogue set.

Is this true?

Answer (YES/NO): YES